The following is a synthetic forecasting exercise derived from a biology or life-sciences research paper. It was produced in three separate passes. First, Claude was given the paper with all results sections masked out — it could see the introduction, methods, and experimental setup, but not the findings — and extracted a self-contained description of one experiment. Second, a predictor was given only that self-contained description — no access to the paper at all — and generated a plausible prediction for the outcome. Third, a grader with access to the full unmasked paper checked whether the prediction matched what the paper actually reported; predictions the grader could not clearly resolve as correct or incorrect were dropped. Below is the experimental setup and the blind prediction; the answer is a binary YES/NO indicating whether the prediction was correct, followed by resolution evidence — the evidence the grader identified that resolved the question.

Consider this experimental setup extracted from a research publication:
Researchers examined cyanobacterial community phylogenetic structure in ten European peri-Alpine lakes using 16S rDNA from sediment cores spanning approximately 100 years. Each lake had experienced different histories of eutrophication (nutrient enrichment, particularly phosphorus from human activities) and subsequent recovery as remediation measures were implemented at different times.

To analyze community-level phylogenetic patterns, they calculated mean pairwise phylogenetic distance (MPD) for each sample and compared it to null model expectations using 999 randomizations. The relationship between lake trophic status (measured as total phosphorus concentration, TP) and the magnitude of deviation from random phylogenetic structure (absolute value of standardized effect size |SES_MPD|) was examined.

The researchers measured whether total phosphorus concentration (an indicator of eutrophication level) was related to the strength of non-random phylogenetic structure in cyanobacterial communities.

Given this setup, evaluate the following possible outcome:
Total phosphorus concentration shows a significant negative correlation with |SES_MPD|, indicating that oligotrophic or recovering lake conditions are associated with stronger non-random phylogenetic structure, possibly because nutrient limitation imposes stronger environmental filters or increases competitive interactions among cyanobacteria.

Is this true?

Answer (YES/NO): NO